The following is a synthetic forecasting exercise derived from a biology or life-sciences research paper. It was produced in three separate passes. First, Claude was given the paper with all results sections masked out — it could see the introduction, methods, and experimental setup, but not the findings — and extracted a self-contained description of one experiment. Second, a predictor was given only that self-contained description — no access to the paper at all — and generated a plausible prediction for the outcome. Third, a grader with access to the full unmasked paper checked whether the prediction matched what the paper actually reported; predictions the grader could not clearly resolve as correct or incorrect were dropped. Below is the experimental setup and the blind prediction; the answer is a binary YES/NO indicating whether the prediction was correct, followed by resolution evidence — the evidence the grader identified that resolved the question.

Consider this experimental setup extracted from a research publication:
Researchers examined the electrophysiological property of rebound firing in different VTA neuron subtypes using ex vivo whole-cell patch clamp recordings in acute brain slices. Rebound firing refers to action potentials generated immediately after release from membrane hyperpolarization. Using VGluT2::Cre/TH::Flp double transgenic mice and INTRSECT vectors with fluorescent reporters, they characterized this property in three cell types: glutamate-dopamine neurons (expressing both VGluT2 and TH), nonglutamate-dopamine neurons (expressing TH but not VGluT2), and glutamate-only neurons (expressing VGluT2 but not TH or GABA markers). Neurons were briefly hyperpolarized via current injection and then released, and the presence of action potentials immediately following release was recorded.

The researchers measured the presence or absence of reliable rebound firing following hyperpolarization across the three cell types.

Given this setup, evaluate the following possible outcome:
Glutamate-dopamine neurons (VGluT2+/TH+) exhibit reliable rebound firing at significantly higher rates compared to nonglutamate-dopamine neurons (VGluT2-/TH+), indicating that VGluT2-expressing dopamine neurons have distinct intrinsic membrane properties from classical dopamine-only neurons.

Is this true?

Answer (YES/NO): NO